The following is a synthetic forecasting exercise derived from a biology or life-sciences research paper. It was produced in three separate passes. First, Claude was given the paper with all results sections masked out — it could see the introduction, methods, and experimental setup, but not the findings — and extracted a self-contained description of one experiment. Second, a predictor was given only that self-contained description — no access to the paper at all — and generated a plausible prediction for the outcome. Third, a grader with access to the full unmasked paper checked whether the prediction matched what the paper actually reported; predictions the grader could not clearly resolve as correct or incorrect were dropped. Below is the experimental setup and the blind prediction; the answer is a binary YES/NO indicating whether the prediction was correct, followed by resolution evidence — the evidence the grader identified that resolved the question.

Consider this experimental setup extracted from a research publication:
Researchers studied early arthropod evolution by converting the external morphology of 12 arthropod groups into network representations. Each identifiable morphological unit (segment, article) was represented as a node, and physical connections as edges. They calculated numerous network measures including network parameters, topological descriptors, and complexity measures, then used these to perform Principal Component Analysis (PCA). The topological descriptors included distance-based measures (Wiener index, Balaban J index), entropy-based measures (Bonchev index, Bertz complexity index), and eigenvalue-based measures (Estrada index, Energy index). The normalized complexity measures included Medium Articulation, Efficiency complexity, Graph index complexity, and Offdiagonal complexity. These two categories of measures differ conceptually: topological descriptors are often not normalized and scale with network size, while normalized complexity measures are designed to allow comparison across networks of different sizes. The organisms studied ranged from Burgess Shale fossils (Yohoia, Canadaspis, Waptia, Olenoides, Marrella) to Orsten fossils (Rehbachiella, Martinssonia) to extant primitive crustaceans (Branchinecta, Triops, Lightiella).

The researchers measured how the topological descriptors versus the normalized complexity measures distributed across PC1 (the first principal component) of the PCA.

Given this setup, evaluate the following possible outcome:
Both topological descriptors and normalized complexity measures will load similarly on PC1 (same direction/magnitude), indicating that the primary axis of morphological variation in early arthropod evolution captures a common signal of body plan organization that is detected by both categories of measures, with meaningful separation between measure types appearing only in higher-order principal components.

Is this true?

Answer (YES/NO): NO